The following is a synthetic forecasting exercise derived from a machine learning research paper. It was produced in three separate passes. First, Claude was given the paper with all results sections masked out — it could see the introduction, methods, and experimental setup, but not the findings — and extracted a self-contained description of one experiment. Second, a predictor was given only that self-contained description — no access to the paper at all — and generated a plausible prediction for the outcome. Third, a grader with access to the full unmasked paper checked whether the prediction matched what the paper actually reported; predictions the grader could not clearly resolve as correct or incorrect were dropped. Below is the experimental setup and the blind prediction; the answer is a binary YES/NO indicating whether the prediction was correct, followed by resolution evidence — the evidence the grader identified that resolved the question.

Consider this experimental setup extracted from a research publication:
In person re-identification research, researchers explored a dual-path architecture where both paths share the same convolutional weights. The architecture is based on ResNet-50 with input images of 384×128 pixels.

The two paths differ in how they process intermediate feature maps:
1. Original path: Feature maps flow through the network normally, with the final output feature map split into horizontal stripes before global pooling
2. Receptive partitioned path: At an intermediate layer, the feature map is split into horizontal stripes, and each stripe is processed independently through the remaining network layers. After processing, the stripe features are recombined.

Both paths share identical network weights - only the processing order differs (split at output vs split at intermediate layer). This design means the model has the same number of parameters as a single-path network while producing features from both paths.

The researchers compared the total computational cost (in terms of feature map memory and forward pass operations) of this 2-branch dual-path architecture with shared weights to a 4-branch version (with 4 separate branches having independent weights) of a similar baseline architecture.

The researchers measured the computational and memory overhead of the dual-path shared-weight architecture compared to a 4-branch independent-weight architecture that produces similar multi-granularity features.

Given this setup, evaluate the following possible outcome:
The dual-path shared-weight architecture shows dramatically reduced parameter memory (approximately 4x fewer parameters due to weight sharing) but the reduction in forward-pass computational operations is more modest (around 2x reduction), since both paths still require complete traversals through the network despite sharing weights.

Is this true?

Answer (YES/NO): NO